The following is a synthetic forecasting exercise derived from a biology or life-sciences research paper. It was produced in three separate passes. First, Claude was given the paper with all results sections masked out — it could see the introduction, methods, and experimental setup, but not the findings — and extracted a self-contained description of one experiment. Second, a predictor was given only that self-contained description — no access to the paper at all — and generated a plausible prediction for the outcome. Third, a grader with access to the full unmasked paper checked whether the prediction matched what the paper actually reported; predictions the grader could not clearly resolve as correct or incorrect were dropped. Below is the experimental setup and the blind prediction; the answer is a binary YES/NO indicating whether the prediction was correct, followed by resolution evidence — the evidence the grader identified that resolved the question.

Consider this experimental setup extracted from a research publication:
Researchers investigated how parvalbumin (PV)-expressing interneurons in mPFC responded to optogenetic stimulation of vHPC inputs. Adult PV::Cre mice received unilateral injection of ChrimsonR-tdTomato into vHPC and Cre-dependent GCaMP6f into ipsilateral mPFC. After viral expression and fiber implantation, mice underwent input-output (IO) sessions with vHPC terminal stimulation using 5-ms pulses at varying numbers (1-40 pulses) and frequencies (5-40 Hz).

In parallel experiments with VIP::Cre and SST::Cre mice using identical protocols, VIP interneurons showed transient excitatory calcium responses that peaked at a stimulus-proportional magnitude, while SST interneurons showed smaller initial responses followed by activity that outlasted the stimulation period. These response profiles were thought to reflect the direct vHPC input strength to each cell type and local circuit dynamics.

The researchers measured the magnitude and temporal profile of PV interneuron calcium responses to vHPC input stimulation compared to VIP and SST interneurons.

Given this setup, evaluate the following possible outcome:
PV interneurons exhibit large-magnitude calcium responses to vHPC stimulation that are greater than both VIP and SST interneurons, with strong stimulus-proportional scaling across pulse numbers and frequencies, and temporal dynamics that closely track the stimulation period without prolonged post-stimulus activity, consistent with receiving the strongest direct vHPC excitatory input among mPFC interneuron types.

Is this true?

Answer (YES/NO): NO